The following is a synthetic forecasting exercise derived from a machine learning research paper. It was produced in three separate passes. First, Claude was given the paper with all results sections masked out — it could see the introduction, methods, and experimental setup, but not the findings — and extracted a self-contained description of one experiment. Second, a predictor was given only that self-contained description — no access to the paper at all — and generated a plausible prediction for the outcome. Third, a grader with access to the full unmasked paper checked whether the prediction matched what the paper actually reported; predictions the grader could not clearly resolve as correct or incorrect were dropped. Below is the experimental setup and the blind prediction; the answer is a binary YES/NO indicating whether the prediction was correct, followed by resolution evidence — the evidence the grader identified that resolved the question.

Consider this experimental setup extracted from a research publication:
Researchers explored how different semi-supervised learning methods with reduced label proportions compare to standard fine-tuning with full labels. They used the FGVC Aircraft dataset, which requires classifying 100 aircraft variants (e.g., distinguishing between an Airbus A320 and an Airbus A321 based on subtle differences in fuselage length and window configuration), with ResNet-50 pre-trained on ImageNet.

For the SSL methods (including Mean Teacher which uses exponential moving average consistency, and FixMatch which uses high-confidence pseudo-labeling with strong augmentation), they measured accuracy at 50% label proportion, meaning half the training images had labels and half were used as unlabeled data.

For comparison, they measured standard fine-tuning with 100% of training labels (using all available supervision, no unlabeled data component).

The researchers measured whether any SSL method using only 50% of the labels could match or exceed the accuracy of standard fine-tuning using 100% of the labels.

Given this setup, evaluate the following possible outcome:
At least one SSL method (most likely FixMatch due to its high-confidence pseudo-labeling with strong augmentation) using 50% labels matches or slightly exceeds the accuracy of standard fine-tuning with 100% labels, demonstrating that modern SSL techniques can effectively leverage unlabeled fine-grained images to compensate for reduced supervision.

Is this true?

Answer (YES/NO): NO